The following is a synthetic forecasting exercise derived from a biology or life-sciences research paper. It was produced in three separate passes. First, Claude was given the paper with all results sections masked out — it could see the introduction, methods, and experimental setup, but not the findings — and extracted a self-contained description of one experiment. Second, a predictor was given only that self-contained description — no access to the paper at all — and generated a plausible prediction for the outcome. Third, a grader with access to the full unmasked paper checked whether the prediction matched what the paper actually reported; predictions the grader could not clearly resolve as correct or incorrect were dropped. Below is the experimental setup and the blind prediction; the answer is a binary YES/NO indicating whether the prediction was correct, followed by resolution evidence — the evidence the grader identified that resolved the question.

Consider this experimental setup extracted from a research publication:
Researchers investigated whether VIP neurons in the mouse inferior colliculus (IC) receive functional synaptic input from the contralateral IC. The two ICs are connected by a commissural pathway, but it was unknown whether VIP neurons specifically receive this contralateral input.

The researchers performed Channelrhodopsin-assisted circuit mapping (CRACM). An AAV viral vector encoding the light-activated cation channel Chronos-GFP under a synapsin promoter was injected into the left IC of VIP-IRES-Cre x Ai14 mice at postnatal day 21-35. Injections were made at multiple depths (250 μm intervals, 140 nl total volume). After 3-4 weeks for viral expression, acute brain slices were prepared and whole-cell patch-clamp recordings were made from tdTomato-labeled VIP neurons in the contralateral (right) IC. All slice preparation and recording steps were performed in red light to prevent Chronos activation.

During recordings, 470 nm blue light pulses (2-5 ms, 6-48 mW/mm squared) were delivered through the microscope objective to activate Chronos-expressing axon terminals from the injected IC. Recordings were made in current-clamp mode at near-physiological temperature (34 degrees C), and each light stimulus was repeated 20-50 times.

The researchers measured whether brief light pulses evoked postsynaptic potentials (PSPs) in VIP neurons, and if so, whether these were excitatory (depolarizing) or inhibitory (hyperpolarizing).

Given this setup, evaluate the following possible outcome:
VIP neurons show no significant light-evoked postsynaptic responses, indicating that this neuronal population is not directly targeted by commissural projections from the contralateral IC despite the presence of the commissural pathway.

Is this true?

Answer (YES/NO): NO